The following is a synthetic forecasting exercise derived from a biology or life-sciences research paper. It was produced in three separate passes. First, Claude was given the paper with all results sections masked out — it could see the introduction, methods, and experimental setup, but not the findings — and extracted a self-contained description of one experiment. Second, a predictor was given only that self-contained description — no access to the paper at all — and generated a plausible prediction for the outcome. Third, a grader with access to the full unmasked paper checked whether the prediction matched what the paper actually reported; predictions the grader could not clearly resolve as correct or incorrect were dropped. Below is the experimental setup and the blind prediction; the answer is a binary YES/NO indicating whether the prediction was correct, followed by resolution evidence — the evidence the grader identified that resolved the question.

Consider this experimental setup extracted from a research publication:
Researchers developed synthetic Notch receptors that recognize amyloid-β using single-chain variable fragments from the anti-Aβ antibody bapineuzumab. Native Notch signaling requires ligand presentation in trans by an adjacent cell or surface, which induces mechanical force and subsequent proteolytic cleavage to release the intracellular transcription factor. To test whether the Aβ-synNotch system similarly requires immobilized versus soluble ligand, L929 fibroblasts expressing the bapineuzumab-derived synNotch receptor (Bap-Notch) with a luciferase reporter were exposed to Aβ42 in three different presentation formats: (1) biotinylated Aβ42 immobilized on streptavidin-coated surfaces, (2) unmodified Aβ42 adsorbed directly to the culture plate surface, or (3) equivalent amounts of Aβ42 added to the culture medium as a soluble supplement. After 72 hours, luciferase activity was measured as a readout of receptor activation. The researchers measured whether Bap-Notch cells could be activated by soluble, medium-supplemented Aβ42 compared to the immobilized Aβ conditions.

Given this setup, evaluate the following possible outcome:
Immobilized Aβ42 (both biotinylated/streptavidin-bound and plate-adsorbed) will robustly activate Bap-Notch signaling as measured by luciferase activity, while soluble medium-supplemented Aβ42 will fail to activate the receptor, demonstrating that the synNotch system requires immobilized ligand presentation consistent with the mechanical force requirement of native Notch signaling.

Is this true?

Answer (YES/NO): NO